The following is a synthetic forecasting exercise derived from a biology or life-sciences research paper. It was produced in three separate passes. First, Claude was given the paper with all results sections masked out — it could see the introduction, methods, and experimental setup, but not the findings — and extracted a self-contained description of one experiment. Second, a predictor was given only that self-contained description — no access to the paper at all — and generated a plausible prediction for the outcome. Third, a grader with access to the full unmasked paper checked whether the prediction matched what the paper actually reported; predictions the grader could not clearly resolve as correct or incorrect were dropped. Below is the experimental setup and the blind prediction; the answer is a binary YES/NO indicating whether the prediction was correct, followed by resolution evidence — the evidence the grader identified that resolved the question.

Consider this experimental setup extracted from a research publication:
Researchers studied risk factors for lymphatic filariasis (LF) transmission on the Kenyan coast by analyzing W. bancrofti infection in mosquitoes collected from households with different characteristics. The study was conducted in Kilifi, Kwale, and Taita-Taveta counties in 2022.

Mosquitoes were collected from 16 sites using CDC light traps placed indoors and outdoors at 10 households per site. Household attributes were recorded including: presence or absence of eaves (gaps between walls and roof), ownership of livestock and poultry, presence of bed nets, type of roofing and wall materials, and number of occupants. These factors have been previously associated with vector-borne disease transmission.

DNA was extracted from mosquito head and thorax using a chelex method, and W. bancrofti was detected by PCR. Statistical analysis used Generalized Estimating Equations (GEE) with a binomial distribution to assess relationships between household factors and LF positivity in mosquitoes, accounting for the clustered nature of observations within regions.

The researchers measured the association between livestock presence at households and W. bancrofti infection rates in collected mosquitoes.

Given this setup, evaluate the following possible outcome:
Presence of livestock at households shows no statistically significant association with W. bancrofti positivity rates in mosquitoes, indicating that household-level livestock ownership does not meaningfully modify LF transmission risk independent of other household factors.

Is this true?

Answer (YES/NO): NO